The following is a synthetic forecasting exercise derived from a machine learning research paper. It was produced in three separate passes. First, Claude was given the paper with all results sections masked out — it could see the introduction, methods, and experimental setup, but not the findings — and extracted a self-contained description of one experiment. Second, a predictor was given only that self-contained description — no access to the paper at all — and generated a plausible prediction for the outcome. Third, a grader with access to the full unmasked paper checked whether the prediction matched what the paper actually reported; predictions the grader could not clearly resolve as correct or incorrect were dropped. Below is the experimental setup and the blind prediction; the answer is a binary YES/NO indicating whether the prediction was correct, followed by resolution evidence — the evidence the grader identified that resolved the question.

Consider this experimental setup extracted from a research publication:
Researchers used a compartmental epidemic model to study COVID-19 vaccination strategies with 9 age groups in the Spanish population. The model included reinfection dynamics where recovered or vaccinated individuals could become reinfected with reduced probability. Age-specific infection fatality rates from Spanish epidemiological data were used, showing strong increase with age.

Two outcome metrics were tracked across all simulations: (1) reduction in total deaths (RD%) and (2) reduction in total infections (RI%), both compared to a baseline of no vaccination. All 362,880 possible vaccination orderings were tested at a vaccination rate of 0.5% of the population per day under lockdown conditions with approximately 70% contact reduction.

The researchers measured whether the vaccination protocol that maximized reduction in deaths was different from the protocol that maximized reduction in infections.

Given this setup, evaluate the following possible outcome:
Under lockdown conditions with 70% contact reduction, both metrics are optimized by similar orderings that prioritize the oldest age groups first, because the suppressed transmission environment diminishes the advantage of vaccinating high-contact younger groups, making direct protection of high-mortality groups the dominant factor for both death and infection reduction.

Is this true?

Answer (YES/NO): NO